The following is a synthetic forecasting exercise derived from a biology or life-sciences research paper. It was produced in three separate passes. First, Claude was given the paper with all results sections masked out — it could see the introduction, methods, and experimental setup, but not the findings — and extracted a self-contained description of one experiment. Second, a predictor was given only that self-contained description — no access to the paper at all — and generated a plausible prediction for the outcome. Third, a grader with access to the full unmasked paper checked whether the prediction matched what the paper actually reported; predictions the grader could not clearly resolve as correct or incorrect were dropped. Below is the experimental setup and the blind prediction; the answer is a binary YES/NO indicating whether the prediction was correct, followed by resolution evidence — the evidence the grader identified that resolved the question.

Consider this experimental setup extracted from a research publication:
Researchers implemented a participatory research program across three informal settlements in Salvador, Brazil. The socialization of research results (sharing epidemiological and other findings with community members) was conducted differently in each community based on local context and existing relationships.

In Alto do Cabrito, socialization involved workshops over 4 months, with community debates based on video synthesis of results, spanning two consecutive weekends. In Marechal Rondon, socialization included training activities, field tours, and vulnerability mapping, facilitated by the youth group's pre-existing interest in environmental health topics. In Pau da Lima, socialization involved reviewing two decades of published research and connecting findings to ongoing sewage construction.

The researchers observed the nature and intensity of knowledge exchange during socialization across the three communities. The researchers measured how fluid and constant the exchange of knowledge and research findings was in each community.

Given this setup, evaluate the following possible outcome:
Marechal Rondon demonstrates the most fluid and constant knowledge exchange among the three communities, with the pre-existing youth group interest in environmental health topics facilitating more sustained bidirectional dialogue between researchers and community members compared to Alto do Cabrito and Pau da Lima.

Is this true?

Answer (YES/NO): YES